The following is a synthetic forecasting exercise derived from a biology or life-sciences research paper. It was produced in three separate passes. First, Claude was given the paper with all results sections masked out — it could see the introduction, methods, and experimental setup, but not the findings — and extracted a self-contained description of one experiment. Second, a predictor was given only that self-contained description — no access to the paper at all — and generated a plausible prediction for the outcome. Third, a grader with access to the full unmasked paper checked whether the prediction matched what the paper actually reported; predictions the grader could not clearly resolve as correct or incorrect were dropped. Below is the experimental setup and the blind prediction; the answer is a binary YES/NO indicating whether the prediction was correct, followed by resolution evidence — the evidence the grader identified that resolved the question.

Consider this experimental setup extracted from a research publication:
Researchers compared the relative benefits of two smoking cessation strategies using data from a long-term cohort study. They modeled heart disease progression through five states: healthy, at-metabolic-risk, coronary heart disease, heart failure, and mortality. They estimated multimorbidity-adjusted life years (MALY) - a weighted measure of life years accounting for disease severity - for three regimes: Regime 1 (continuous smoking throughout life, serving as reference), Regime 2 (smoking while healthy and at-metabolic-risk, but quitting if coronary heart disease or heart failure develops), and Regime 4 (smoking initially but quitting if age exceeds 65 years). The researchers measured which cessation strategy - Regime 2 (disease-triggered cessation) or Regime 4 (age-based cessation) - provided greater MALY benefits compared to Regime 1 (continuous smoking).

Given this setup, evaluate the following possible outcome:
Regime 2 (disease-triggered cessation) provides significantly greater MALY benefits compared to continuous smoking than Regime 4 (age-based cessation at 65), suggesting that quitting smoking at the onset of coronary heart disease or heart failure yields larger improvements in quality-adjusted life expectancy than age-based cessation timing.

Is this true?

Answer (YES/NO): NO